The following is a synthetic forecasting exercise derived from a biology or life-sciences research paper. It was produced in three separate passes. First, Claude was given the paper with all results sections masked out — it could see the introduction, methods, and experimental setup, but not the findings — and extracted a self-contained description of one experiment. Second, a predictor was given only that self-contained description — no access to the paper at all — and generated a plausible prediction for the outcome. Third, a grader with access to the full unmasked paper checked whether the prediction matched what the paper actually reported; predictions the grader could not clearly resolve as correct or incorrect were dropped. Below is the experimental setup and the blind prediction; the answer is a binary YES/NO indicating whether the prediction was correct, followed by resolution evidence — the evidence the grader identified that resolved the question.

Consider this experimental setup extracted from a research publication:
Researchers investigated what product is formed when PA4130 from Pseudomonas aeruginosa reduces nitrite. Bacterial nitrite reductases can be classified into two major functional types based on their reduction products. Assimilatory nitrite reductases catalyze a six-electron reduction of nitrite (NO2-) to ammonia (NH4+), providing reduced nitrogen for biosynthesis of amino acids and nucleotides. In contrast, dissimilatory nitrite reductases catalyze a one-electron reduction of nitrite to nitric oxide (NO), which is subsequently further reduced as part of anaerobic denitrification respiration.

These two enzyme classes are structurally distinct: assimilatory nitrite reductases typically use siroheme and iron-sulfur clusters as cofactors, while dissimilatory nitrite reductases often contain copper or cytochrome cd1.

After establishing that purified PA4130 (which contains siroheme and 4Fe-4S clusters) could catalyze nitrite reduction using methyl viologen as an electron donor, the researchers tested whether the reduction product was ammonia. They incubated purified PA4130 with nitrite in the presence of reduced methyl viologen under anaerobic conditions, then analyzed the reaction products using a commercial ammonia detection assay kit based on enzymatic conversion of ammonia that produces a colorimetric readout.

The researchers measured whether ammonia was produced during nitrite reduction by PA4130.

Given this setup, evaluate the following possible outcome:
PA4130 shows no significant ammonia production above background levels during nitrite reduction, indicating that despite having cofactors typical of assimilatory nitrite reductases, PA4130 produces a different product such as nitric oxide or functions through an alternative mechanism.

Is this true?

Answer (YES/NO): NO